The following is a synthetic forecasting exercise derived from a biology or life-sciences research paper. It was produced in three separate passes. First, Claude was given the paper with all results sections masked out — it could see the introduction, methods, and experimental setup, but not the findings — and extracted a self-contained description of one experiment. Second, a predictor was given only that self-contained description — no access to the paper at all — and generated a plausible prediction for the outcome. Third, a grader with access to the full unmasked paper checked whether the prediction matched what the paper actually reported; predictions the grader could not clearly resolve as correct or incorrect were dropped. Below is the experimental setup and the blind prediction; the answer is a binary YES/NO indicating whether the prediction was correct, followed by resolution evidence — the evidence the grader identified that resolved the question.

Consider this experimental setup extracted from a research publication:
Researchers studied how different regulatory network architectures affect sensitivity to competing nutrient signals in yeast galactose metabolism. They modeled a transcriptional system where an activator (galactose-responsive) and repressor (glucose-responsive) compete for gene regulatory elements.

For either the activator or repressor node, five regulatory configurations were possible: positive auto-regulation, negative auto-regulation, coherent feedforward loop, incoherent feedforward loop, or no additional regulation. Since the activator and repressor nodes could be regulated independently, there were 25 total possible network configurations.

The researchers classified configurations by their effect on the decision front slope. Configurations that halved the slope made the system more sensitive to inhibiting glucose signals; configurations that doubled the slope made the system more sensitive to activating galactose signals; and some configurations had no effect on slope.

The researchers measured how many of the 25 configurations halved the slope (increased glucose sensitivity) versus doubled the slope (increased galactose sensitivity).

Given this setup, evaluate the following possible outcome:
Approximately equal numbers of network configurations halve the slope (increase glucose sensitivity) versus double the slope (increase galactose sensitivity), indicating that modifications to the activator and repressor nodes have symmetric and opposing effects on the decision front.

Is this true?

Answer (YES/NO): YES